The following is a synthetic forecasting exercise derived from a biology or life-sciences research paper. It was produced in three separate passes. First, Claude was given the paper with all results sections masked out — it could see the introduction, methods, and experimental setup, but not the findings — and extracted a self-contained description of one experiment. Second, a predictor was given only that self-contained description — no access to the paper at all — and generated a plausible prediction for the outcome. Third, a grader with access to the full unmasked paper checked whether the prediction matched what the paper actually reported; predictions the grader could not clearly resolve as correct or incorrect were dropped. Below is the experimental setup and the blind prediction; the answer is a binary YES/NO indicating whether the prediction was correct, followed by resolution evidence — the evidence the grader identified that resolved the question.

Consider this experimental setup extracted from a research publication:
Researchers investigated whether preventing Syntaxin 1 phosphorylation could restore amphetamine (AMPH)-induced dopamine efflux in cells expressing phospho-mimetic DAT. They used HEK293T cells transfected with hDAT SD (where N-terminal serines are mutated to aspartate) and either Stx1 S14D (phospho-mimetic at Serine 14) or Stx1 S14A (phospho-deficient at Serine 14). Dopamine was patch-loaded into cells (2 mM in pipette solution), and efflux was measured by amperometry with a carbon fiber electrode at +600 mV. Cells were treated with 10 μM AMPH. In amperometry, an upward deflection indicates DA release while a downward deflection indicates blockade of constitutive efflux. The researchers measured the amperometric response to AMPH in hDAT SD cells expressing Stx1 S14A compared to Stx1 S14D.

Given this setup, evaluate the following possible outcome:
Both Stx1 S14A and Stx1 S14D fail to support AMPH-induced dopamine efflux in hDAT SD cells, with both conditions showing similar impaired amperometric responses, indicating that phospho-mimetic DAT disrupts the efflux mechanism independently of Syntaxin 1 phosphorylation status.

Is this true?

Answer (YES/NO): NO